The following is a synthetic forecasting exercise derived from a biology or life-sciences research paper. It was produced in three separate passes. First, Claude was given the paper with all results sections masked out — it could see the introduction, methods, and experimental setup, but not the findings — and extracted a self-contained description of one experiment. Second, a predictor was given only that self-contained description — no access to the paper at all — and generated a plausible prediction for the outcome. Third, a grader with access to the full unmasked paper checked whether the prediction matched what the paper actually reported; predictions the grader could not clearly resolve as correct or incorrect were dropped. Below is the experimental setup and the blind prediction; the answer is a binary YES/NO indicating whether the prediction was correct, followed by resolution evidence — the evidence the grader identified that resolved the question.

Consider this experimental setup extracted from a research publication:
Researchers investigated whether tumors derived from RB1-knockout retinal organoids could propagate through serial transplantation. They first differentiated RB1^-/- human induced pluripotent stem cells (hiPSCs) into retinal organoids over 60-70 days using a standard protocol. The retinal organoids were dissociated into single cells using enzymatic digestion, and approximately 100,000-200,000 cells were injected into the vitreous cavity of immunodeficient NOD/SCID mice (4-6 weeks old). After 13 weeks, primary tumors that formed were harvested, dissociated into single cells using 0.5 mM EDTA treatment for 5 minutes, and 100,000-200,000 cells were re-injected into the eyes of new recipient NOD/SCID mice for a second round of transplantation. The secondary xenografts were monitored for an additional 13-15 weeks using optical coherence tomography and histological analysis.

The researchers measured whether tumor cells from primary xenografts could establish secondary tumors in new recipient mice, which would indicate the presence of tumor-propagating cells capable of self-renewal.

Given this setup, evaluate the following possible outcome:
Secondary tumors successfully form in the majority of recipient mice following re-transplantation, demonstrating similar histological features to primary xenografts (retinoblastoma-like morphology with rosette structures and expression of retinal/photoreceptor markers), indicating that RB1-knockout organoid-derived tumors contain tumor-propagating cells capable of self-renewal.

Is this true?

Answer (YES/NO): NO